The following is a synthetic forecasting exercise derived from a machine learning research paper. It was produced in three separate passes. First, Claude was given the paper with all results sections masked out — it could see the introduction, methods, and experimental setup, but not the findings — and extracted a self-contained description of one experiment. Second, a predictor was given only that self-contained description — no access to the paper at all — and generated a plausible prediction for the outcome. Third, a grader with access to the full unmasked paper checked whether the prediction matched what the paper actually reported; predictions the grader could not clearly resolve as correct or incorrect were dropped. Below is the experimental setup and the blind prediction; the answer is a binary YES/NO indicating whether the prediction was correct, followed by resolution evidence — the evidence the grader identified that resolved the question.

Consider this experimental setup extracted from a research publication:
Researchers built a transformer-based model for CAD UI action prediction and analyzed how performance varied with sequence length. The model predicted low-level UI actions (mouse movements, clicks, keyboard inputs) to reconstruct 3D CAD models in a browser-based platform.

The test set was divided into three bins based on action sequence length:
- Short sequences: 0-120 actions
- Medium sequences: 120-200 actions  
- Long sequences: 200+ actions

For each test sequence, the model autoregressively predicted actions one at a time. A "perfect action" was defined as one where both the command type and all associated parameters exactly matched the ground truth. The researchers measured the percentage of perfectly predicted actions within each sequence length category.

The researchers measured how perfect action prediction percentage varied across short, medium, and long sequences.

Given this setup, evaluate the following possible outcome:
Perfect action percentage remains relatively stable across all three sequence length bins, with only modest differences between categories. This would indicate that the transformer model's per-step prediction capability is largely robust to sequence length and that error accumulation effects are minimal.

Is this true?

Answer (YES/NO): NO